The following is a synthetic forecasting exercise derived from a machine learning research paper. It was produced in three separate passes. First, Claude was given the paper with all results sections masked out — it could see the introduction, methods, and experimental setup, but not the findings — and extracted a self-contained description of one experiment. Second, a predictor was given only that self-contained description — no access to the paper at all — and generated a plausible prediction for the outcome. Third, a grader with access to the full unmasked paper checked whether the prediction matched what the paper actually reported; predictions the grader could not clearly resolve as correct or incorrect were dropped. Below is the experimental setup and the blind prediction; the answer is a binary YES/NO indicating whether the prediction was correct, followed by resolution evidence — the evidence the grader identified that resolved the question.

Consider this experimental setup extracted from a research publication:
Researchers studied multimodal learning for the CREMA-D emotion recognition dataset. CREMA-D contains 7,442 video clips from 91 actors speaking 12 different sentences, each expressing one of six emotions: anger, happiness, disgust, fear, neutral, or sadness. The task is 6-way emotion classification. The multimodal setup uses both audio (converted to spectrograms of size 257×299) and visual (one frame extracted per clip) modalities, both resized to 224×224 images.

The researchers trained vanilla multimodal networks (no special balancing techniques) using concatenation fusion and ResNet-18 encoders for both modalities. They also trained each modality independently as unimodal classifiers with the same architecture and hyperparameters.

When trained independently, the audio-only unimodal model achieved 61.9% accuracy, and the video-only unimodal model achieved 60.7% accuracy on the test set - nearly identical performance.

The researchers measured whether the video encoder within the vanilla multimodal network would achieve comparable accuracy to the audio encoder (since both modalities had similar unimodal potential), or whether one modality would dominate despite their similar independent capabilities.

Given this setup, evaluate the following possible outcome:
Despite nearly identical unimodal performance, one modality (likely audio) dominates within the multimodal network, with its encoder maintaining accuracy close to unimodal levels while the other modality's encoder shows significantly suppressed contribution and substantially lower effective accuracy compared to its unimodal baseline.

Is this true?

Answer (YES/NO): YES